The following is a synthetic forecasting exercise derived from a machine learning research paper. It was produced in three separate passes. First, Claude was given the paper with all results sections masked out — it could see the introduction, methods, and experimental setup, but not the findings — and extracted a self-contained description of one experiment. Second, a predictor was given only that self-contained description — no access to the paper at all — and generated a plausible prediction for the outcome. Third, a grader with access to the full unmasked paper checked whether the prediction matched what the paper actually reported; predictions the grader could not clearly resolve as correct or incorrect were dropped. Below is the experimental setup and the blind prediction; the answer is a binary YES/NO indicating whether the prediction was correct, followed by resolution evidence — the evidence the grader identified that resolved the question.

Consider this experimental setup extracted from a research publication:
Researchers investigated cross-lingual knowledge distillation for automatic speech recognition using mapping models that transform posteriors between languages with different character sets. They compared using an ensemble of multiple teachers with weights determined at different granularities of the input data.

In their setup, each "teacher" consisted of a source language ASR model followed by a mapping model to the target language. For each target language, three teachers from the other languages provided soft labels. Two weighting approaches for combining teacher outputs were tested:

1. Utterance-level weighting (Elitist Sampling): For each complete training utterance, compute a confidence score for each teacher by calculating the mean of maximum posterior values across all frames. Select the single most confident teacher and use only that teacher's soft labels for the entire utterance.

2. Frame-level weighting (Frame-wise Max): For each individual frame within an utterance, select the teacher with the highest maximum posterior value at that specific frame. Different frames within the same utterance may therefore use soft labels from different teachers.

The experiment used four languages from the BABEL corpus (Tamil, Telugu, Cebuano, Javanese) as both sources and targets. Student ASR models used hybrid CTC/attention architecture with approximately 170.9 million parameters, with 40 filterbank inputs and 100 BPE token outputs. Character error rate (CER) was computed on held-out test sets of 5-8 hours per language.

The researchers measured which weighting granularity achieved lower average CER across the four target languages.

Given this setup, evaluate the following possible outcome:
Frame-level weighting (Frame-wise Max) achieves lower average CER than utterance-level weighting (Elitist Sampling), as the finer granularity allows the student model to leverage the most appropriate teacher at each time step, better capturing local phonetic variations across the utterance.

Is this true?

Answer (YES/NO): YES